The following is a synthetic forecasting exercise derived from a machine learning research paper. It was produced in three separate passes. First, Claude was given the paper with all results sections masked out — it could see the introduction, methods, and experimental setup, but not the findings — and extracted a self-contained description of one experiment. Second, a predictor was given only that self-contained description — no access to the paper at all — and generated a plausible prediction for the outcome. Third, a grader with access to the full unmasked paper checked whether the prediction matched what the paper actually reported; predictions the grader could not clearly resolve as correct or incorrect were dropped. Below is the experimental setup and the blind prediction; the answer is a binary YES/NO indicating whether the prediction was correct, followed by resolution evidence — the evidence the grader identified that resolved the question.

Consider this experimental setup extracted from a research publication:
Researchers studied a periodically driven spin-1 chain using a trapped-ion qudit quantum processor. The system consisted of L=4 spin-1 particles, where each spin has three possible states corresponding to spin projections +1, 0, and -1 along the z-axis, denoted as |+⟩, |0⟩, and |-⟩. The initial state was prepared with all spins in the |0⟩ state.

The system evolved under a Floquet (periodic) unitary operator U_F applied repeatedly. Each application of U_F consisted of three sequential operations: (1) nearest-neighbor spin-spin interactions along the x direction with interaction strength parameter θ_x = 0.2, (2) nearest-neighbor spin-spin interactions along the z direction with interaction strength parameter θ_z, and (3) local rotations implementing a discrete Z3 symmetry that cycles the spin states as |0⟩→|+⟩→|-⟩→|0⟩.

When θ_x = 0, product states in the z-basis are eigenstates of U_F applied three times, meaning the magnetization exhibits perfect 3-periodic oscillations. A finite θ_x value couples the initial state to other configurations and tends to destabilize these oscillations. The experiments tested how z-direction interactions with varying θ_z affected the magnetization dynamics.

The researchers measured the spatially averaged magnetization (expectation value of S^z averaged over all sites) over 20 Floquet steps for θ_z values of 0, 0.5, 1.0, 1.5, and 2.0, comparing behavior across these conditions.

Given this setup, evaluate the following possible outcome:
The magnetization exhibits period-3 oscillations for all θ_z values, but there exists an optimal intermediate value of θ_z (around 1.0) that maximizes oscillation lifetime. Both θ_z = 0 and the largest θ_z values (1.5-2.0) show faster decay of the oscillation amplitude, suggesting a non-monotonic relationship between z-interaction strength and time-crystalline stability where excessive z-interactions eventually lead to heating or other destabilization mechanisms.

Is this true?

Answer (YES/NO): YES